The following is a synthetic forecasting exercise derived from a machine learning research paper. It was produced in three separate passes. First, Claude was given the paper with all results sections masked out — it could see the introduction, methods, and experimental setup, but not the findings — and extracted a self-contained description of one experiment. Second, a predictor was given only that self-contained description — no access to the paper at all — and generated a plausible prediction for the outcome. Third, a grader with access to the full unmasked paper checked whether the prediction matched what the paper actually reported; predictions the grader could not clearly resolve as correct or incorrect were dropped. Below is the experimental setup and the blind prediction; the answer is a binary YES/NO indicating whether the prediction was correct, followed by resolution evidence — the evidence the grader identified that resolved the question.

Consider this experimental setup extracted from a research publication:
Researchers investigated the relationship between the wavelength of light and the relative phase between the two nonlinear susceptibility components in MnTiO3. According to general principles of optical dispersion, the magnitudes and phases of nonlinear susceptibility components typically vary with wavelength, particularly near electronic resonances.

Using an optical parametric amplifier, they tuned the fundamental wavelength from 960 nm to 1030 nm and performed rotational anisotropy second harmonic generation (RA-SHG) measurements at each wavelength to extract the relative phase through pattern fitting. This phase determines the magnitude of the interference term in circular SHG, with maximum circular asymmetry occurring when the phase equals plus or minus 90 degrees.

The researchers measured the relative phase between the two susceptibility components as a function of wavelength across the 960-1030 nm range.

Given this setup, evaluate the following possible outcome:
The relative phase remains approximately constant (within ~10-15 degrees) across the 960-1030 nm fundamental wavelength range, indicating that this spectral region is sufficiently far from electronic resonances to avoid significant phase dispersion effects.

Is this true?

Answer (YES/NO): NO